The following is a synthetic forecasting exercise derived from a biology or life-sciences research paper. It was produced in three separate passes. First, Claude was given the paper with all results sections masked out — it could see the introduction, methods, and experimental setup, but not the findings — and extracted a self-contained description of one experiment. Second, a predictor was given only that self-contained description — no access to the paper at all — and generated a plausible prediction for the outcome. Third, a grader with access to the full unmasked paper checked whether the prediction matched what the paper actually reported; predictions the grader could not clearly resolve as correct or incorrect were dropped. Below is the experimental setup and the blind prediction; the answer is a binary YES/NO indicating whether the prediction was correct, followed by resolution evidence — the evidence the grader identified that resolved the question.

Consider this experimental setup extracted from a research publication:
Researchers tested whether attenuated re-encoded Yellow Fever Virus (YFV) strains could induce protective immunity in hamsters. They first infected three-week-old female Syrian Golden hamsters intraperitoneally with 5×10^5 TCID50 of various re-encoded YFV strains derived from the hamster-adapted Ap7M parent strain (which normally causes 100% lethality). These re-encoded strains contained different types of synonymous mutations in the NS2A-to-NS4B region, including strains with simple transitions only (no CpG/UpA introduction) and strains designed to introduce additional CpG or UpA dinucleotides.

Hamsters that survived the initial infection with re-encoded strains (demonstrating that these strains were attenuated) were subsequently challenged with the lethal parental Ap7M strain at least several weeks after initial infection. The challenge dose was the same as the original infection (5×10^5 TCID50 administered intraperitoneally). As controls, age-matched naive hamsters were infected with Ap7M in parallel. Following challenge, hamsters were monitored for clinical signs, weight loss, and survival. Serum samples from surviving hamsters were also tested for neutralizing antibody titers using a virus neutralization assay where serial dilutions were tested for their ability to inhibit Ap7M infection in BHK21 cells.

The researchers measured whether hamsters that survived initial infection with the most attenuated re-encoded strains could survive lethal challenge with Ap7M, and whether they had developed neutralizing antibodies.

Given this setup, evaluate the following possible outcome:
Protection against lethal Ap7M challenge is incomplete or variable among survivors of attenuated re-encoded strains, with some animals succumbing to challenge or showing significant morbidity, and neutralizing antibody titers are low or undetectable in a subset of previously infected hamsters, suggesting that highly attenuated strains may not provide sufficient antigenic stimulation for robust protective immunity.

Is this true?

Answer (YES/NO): NO